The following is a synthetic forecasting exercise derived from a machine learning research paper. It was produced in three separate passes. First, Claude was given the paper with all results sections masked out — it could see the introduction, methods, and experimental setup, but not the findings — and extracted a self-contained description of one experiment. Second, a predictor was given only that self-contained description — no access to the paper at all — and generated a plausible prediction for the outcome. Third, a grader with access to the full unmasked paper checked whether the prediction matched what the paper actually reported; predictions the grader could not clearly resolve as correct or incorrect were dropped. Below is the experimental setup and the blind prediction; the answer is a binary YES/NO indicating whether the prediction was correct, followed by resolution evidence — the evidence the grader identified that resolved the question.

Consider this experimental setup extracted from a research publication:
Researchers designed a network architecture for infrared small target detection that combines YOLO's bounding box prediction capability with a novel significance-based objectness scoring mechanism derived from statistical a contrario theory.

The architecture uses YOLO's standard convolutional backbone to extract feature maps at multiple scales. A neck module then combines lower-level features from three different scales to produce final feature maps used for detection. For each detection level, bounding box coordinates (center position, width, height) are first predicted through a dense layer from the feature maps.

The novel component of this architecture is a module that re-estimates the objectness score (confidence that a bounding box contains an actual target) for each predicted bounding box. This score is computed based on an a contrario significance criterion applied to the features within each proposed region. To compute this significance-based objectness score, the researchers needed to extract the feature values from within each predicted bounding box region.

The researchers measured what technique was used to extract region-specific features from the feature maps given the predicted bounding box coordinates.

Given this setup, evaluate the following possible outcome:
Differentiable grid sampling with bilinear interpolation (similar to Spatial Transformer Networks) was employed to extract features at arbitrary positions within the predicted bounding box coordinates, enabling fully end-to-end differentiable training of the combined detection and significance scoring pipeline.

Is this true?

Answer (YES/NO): NO